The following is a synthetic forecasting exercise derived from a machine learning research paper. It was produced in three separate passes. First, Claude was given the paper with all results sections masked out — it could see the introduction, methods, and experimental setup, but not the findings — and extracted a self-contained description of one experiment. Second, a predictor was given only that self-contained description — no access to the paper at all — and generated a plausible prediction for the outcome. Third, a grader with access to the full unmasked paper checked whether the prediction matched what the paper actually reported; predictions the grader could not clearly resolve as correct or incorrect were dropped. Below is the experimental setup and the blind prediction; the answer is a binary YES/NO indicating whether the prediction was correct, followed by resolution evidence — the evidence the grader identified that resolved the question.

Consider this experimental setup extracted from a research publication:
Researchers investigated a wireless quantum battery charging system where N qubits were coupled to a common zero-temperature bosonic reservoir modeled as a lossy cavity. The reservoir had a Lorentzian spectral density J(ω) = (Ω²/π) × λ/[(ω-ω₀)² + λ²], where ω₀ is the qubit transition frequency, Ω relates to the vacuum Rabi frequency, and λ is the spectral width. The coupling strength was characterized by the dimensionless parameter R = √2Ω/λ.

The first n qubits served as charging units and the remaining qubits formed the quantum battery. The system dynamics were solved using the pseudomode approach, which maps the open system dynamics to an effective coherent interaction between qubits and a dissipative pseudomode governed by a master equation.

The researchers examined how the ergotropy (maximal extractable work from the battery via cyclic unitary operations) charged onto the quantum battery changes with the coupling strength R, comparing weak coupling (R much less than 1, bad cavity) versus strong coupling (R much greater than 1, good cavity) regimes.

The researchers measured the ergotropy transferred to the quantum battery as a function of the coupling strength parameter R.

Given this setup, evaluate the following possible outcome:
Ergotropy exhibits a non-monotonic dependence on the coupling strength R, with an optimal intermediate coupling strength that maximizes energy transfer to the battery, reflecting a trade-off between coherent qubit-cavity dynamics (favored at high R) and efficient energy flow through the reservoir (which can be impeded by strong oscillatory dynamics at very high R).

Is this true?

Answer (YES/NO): NO